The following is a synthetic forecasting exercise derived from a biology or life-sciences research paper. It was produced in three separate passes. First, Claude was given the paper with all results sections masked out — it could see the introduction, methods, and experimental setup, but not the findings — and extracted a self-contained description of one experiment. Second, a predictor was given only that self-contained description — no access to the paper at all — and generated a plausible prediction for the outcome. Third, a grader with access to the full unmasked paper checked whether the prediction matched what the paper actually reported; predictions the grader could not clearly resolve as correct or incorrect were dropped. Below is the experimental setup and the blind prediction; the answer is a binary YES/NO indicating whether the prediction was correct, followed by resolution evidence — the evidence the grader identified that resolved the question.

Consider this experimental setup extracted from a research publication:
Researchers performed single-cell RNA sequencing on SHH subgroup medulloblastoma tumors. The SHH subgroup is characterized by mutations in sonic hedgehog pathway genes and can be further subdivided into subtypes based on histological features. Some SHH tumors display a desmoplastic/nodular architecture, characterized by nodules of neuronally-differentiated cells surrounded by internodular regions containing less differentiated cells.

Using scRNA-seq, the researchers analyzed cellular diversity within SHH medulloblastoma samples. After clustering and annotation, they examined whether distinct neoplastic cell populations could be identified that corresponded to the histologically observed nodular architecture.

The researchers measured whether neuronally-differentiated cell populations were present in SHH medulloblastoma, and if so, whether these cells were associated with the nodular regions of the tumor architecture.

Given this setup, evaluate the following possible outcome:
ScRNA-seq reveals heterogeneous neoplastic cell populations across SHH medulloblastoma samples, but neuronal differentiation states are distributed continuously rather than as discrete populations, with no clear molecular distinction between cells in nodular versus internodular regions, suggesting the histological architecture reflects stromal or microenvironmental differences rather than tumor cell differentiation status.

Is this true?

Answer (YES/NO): NO